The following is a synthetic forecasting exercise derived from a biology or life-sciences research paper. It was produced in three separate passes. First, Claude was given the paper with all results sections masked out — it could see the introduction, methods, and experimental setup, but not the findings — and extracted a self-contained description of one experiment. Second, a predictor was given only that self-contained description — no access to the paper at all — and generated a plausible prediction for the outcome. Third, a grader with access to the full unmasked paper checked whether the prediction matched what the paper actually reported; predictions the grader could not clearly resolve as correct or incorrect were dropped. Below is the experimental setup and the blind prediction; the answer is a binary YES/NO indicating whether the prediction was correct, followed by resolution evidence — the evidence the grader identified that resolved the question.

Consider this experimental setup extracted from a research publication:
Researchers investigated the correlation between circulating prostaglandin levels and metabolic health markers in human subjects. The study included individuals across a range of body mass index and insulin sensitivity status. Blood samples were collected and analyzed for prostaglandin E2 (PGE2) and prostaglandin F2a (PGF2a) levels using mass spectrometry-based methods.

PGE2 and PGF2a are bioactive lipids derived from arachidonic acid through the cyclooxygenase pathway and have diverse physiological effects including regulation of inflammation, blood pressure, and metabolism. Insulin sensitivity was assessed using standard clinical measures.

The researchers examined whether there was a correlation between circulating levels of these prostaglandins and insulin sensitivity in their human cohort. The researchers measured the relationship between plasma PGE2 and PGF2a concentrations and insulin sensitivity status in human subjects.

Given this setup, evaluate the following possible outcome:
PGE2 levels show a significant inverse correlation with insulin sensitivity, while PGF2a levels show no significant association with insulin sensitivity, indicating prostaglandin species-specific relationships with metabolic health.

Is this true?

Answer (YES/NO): NO